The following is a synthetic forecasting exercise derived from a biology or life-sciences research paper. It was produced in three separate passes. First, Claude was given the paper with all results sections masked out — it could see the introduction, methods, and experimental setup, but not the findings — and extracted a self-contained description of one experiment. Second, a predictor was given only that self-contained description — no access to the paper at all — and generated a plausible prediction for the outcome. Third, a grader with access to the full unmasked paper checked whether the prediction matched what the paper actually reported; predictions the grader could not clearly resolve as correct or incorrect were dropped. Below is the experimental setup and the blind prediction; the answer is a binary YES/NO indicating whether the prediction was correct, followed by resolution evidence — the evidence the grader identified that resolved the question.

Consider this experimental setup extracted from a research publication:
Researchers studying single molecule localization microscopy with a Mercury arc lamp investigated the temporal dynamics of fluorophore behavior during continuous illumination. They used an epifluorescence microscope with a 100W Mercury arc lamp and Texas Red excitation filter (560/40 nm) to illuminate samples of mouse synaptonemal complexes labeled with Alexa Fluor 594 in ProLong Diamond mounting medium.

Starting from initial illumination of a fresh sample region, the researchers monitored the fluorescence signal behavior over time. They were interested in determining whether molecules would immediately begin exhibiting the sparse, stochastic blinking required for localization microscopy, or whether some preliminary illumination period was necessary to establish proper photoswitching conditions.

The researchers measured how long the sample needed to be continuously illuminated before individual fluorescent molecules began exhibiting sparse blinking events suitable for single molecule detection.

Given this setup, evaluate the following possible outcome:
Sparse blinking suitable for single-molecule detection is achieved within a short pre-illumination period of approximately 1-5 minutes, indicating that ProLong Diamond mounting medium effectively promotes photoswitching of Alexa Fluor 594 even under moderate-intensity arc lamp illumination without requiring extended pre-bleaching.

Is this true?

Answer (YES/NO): NO